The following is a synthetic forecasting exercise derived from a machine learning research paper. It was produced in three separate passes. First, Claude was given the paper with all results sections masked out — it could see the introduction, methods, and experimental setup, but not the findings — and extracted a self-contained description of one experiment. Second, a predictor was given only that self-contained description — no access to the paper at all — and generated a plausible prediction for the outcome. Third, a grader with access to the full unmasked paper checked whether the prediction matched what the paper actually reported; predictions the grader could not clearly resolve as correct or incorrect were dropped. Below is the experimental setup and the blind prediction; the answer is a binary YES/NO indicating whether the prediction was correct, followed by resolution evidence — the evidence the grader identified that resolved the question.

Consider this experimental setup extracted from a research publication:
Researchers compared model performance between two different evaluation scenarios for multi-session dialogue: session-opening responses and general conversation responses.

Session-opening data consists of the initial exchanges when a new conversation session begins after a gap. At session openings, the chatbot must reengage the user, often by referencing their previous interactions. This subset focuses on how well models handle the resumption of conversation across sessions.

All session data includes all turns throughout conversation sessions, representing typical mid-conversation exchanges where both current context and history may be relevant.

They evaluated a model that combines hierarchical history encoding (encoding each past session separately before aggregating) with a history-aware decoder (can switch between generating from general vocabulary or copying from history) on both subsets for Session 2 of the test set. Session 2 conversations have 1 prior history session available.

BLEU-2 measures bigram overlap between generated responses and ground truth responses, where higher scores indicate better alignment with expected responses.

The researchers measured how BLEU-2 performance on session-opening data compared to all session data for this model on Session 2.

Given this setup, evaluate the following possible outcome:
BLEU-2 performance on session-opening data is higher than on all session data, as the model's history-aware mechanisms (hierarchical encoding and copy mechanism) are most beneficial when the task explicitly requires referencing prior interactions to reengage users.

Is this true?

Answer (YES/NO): YES